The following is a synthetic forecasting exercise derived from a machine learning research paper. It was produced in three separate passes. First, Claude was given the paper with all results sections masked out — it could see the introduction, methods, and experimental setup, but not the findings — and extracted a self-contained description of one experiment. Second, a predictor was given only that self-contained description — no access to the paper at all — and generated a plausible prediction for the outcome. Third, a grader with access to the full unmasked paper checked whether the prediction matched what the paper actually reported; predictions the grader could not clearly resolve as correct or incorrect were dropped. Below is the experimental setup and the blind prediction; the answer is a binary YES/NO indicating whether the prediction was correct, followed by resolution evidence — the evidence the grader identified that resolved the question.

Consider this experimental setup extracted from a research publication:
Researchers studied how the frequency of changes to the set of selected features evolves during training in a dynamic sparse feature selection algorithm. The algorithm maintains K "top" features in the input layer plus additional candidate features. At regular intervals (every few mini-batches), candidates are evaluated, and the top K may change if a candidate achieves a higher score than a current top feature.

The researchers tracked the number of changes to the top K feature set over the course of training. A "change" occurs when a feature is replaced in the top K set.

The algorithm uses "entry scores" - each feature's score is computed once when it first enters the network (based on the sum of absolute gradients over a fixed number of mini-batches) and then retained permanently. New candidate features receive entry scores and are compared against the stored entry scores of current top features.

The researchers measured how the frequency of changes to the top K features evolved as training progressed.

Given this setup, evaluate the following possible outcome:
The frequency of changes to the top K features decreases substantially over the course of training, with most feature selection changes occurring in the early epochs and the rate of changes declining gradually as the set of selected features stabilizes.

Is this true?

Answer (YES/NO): YES